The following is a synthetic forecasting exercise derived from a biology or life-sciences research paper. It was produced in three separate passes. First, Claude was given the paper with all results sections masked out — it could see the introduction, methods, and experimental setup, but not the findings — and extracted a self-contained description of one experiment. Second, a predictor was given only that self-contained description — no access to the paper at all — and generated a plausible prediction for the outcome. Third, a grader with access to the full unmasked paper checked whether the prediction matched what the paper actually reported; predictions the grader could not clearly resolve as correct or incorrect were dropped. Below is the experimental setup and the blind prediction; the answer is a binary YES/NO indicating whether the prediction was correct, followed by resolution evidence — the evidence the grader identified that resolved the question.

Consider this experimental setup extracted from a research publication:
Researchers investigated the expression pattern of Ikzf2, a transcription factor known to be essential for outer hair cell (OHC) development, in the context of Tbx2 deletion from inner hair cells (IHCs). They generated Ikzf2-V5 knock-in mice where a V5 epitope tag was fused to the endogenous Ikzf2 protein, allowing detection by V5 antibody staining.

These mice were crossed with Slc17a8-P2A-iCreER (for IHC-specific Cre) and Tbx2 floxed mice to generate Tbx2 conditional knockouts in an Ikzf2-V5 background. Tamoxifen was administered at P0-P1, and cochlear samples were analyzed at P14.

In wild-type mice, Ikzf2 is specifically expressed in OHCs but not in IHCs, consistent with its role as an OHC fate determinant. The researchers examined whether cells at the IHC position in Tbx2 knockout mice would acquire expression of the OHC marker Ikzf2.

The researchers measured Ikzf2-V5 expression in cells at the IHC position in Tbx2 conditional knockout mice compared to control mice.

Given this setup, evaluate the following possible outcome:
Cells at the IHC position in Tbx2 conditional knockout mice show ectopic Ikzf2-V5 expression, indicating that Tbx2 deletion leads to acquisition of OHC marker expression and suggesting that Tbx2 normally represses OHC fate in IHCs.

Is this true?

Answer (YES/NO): YES